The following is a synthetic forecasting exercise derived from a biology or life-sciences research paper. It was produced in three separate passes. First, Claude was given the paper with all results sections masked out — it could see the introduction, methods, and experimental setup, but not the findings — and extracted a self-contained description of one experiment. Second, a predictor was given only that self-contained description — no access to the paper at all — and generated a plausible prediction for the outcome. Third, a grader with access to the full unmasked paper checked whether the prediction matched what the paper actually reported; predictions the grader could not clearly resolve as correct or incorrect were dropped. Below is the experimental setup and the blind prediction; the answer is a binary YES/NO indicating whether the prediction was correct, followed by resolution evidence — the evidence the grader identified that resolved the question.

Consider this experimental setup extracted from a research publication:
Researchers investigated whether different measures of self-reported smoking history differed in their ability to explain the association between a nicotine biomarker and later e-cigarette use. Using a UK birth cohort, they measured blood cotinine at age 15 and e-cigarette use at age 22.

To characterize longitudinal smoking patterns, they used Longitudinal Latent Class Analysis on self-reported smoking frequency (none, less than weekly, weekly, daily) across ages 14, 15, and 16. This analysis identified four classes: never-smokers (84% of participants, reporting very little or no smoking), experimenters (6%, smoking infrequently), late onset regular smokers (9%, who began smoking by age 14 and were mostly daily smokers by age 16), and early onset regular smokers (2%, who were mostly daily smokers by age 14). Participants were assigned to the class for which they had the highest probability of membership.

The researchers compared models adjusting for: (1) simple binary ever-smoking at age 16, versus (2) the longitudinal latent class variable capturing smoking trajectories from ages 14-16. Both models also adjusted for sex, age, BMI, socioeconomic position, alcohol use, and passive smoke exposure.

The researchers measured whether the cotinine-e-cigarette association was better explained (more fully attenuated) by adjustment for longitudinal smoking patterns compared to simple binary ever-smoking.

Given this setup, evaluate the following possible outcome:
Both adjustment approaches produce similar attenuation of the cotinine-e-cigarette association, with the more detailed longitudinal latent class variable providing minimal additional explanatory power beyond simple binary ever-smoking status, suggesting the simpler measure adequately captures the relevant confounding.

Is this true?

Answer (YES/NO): NO